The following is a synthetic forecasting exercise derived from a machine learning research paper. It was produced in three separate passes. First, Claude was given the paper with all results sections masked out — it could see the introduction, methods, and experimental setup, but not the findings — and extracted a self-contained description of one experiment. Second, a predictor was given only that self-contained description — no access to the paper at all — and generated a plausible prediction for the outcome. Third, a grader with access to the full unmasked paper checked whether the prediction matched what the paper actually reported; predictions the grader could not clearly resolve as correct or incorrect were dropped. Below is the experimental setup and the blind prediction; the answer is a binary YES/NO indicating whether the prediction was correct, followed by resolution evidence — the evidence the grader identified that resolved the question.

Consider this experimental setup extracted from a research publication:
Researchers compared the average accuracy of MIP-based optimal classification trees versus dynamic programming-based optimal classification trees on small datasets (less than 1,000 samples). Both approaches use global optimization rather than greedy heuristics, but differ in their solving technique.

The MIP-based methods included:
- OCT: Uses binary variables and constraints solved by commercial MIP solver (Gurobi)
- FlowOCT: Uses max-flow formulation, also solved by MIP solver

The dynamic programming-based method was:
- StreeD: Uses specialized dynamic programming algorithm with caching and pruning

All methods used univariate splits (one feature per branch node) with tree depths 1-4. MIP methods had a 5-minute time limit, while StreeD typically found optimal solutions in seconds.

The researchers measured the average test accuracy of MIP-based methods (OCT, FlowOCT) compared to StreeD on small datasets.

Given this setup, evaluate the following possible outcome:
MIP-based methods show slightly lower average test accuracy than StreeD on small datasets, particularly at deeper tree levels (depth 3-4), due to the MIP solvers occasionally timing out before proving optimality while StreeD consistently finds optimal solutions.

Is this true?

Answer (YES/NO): NO